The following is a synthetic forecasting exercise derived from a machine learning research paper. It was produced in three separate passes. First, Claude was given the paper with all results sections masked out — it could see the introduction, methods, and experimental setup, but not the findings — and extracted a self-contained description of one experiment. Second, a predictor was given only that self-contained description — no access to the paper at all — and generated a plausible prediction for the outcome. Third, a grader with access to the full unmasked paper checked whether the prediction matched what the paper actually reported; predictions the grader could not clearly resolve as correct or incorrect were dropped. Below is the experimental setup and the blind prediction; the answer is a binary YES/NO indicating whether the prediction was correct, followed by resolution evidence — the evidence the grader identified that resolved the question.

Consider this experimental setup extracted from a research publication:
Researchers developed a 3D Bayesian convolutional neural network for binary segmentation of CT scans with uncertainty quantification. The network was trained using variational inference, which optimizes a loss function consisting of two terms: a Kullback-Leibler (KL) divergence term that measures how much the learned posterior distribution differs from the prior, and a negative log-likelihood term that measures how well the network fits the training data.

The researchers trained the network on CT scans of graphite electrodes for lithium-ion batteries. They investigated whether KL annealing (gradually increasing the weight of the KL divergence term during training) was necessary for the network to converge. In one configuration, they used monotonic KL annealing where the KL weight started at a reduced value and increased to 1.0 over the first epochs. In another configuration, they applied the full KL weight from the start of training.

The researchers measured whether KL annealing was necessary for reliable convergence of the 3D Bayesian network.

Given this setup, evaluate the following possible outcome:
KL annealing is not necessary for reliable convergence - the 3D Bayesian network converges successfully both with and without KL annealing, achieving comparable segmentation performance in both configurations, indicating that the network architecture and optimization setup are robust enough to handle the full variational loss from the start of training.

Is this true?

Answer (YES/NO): NO